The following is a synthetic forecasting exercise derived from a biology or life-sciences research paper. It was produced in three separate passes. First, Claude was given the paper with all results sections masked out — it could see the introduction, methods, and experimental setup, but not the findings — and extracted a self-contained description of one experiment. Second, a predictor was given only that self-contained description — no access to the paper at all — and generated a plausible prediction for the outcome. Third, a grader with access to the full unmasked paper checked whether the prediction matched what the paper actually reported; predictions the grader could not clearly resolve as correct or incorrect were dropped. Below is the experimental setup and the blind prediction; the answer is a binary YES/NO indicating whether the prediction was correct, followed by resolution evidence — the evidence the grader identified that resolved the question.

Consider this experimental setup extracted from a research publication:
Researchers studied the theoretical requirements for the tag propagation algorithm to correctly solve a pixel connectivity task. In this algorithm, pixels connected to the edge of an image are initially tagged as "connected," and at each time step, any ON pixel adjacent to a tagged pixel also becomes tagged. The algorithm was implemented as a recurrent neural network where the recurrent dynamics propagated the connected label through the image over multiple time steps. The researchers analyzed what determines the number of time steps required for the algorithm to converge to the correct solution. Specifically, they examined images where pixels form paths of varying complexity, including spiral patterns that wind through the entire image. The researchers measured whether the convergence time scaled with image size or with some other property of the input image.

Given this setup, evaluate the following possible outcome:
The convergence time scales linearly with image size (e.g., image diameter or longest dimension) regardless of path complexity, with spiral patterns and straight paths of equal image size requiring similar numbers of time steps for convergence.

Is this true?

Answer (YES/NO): NO